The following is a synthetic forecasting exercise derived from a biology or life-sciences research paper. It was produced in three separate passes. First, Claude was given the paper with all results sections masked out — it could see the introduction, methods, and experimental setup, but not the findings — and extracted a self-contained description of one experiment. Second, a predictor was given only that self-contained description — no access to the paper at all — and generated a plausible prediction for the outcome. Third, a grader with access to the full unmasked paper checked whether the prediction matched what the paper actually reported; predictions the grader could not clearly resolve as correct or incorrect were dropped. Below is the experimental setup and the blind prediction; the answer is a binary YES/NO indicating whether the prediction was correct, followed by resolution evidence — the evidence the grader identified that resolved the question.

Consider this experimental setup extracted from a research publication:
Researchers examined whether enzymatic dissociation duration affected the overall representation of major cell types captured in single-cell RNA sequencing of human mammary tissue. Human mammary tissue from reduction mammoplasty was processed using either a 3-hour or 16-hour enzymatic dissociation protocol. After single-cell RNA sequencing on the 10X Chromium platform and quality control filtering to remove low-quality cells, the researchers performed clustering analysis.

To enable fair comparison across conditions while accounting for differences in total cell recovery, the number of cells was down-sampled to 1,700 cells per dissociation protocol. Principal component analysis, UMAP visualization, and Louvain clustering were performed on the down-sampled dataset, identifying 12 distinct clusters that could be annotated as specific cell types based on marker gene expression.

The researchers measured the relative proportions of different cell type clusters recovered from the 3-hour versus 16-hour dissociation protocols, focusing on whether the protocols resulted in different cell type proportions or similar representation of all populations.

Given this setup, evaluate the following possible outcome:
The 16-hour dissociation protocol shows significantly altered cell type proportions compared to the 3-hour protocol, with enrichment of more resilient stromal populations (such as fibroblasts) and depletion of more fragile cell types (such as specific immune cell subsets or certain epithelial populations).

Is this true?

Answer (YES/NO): NO